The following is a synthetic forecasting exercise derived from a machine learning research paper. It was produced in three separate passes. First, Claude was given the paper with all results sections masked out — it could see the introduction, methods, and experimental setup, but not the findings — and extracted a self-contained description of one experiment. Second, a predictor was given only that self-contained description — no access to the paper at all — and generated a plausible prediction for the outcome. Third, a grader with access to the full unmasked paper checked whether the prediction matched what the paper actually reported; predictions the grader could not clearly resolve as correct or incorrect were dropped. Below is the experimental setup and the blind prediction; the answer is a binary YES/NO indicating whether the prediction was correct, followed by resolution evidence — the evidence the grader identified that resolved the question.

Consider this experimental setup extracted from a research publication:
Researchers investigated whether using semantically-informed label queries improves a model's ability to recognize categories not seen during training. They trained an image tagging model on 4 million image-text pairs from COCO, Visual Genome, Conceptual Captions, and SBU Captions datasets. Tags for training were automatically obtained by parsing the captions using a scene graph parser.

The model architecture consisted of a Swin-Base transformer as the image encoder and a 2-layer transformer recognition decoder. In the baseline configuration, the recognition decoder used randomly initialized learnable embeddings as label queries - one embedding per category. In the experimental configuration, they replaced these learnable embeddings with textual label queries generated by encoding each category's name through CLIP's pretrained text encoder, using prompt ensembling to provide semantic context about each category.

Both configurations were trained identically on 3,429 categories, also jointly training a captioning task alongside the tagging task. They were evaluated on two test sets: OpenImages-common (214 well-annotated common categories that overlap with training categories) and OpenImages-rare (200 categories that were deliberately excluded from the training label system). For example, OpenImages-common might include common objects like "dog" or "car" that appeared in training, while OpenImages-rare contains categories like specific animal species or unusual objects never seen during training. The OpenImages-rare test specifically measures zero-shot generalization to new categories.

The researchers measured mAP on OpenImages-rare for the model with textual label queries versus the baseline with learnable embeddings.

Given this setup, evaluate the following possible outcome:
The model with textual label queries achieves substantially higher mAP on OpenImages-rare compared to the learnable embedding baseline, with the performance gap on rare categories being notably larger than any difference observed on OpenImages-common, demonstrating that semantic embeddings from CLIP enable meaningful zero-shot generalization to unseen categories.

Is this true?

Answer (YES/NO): YES